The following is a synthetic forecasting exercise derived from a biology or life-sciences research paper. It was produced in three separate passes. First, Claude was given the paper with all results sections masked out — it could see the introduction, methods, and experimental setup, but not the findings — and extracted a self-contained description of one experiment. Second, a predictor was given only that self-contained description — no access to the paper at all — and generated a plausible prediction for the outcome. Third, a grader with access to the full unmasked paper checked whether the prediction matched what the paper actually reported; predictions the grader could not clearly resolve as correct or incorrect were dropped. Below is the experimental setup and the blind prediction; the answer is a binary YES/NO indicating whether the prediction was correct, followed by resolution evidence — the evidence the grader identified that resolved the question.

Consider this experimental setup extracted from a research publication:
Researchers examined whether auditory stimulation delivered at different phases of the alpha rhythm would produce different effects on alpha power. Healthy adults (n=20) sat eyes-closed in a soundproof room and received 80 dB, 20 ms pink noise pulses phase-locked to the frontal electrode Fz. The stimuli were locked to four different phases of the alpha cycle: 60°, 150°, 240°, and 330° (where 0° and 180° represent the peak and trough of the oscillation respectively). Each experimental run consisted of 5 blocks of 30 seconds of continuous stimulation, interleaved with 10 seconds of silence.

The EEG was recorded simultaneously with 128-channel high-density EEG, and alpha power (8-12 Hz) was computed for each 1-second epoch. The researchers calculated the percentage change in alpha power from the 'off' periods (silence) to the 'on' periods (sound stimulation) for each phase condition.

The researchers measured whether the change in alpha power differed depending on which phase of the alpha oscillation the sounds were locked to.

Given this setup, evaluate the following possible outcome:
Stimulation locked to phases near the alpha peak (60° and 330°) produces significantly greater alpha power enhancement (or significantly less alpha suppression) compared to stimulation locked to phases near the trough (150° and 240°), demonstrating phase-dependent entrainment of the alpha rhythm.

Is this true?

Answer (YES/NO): NO